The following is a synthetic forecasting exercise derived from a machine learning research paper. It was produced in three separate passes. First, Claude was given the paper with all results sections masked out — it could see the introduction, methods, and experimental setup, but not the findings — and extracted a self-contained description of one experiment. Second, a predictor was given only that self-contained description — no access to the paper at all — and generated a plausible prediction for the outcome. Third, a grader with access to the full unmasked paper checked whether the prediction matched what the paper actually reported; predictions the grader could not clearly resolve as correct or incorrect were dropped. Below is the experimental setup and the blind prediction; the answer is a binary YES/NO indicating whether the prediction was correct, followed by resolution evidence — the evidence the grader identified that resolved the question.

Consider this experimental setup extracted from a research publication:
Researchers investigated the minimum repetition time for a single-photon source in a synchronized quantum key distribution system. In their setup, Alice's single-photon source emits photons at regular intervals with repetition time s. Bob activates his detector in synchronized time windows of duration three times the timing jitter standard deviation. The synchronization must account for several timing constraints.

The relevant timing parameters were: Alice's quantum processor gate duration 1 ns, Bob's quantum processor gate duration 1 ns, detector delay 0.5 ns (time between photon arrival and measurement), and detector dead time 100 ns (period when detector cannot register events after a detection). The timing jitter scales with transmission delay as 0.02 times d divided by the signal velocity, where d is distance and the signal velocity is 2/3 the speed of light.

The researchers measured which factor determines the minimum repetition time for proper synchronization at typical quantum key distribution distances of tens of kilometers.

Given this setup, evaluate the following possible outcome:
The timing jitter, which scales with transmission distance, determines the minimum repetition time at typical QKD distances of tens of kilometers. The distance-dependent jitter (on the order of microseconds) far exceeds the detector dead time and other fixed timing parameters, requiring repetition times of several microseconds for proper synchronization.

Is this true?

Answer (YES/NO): YES